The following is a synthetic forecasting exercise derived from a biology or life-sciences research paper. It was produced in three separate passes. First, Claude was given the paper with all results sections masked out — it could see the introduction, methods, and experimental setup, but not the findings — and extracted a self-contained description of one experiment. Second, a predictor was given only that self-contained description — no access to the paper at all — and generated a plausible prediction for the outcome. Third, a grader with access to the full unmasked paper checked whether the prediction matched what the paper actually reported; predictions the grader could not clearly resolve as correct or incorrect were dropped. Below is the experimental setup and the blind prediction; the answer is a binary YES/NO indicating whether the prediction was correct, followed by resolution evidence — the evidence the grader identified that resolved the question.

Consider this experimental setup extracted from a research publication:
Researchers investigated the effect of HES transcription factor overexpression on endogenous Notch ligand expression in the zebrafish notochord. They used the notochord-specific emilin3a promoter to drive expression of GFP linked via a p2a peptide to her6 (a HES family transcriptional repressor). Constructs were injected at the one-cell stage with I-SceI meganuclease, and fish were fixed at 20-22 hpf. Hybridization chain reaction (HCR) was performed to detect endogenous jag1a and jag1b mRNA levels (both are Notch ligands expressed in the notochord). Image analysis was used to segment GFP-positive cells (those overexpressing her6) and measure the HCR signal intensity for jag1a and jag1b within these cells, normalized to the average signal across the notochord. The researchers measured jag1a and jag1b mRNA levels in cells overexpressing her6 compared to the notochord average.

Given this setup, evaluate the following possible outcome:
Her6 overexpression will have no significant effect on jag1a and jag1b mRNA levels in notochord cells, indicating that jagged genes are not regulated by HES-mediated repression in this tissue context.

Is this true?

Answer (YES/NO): NO